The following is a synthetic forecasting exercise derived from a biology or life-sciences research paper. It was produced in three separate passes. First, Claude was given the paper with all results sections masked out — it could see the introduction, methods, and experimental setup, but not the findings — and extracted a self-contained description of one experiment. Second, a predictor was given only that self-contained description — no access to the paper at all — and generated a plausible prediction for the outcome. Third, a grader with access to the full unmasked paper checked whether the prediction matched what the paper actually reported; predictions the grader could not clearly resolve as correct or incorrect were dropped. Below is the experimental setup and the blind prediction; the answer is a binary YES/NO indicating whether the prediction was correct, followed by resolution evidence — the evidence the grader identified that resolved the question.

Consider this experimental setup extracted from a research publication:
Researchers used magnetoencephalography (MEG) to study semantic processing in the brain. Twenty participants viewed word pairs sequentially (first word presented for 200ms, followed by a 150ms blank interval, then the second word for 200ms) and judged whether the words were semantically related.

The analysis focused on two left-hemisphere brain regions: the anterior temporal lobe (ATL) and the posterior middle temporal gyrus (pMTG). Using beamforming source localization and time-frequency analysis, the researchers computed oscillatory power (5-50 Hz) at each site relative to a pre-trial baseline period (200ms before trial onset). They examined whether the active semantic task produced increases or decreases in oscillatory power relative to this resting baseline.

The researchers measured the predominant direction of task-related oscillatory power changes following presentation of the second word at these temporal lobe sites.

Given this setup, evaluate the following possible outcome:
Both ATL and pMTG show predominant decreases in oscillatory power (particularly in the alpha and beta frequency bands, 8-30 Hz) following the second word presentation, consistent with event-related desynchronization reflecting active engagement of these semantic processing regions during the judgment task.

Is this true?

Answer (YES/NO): NO